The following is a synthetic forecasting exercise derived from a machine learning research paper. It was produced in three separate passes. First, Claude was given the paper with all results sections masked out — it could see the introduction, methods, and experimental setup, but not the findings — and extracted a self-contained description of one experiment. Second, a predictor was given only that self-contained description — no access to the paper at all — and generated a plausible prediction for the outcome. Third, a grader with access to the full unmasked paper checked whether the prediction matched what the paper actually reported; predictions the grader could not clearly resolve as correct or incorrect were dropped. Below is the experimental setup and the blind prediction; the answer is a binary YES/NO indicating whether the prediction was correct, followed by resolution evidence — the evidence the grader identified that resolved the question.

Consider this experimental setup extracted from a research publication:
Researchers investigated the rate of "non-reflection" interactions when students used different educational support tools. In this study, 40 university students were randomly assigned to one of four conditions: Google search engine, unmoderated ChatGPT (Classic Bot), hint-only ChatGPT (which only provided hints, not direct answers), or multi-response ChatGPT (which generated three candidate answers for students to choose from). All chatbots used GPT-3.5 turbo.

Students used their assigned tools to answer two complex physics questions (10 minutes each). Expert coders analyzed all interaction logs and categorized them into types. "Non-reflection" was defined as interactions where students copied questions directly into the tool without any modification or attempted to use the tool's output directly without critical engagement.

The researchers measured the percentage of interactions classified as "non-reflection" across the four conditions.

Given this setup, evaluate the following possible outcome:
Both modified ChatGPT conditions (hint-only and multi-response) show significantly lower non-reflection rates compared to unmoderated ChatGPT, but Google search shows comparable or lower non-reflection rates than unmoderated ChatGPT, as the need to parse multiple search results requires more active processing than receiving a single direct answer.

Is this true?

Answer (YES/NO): YES